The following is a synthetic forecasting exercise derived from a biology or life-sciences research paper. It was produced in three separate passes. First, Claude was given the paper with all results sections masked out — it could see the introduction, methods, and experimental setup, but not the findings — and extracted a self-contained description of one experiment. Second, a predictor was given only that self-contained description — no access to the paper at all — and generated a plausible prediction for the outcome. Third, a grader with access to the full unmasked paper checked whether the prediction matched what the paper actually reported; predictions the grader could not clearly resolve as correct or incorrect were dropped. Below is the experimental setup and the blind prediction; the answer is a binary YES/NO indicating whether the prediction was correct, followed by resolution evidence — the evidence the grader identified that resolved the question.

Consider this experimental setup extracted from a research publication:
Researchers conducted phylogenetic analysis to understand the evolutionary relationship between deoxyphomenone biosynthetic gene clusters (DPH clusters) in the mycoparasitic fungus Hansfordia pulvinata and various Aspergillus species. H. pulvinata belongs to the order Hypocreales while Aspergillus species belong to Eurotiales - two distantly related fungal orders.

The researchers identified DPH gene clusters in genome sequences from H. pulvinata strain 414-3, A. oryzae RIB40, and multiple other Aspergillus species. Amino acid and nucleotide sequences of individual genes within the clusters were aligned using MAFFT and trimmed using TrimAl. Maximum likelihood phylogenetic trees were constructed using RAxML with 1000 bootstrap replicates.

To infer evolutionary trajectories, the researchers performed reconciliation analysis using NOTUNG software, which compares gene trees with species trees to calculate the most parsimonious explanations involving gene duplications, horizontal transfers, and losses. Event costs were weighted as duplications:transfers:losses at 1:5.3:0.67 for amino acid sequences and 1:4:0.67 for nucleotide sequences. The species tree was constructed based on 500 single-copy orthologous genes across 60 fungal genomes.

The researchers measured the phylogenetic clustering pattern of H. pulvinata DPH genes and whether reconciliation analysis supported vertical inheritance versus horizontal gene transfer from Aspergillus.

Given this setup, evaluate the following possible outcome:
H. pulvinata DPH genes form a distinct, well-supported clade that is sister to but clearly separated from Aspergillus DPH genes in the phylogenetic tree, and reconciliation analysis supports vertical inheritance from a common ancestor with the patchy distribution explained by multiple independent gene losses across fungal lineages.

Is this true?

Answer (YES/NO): NO